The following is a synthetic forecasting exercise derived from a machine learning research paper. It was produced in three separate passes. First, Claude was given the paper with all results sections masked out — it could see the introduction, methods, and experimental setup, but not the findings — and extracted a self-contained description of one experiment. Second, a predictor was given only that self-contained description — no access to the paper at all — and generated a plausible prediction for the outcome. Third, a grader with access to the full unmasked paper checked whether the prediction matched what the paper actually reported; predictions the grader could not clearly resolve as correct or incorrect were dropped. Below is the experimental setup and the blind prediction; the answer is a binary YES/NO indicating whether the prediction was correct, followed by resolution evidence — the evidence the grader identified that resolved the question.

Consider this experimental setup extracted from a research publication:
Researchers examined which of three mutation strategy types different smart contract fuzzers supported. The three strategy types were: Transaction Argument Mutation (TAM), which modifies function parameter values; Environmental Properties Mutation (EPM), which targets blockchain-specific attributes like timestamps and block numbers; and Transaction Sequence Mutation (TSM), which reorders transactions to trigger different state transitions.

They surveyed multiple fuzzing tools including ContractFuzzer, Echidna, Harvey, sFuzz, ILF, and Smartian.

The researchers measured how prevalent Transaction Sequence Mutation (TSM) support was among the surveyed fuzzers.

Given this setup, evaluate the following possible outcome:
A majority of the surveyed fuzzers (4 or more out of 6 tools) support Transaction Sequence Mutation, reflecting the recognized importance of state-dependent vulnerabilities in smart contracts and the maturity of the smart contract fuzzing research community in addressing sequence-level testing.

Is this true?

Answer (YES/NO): NO